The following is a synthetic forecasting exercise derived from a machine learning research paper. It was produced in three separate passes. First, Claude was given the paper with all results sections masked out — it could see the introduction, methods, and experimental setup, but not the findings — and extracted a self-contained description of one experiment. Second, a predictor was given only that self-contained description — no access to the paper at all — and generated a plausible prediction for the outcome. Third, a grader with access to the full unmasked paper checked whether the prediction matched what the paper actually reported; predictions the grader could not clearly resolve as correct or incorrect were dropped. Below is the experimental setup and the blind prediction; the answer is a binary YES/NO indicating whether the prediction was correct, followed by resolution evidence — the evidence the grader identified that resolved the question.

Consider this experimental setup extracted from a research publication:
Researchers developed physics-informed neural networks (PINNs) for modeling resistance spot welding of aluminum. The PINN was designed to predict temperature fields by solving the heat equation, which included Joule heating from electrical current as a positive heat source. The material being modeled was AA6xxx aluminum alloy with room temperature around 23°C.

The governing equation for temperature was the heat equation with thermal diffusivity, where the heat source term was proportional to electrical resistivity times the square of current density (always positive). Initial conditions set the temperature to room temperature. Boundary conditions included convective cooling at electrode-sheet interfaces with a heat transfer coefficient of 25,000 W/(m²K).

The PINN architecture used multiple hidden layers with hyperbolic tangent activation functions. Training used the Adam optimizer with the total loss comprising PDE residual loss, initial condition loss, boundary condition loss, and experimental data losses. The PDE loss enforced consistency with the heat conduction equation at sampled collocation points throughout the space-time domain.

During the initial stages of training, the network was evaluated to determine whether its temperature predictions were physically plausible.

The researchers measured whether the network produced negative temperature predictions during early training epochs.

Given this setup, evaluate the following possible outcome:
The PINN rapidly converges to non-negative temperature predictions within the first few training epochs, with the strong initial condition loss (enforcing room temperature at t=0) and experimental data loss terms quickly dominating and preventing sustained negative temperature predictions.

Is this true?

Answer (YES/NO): NO